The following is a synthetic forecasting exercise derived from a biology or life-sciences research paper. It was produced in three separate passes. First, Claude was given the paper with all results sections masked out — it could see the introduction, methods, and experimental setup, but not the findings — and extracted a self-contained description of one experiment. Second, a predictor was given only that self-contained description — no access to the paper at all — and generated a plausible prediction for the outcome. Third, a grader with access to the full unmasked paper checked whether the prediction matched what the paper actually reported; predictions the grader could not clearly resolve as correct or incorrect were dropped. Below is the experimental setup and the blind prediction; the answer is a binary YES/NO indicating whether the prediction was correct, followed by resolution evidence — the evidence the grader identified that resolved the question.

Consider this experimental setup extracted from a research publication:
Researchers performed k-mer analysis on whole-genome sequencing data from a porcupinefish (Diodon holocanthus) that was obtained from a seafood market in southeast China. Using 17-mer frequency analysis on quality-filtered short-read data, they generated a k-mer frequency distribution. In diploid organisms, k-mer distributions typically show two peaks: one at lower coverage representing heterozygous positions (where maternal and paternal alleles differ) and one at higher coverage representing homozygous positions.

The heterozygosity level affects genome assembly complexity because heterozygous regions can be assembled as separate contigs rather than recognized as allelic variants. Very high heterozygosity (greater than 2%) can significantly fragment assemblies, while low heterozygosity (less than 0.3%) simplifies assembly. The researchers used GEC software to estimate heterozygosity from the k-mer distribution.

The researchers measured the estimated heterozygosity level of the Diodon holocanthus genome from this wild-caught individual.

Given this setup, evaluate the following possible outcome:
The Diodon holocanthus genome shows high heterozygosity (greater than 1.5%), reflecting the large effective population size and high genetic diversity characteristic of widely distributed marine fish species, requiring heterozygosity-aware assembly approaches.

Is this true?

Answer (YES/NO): NO